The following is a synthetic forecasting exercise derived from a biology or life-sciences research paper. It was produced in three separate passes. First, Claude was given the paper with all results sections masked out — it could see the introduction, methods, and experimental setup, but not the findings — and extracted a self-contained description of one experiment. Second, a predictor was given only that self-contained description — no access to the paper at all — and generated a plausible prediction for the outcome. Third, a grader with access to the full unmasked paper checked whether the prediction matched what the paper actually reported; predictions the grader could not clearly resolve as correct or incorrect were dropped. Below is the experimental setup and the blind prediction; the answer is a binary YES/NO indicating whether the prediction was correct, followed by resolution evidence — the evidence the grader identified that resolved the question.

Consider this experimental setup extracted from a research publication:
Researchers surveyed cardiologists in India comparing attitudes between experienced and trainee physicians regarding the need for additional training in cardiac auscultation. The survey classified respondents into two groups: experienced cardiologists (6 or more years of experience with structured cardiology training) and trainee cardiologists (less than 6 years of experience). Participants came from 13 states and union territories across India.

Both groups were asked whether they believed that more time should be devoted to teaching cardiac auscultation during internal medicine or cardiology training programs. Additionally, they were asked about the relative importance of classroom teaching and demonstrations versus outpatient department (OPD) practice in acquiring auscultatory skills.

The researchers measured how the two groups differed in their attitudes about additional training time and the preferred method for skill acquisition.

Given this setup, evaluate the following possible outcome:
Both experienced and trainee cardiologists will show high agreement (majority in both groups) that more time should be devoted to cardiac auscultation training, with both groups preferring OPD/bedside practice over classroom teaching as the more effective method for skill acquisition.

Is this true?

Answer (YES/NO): NO